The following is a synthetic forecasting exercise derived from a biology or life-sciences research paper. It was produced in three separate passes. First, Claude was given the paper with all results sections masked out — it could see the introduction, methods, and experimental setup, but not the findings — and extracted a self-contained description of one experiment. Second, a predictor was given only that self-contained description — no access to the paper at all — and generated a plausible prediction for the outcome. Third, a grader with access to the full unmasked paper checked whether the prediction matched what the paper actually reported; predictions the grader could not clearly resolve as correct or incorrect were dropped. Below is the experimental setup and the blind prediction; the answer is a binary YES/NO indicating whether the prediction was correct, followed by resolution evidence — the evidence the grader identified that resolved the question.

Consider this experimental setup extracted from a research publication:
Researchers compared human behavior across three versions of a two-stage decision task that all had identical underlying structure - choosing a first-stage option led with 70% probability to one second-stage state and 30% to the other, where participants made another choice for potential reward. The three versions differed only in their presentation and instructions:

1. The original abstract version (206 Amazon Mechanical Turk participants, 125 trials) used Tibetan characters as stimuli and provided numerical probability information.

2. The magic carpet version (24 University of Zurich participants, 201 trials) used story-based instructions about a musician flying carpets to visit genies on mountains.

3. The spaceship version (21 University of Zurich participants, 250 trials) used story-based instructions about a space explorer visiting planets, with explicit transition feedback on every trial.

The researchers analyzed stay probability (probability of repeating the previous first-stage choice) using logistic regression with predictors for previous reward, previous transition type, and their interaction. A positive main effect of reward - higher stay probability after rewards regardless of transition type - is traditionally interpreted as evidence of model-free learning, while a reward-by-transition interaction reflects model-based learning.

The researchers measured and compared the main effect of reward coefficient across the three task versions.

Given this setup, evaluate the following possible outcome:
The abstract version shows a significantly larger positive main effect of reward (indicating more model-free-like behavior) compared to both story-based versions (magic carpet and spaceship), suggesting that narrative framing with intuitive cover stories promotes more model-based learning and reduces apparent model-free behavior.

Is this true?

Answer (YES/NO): YES